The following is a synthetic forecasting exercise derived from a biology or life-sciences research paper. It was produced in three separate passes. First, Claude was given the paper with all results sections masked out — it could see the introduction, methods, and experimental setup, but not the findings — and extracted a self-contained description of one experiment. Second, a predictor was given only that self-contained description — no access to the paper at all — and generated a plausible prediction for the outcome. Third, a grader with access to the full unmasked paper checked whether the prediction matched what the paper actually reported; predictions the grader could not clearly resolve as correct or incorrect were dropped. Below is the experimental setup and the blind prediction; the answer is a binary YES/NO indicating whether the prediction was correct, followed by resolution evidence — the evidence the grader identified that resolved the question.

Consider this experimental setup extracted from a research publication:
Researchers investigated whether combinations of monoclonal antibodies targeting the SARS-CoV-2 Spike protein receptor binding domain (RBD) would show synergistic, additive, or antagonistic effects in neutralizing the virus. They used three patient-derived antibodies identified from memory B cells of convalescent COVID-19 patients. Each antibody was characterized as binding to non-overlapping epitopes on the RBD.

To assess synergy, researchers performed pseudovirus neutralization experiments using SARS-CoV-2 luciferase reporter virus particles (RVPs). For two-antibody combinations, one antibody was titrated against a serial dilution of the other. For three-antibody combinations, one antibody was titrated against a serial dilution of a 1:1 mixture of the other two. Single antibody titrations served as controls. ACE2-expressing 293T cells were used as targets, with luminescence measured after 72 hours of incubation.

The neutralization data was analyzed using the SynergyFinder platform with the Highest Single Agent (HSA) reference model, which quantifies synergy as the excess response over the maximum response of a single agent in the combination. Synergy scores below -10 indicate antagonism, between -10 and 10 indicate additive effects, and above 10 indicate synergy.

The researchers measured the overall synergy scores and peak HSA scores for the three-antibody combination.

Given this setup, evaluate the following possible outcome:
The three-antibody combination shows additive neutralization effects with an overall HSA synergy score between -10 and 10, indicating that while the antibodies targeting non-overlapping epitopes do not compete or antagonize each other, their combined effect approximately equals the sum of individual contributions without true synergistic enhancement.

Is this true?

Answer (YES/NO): NO